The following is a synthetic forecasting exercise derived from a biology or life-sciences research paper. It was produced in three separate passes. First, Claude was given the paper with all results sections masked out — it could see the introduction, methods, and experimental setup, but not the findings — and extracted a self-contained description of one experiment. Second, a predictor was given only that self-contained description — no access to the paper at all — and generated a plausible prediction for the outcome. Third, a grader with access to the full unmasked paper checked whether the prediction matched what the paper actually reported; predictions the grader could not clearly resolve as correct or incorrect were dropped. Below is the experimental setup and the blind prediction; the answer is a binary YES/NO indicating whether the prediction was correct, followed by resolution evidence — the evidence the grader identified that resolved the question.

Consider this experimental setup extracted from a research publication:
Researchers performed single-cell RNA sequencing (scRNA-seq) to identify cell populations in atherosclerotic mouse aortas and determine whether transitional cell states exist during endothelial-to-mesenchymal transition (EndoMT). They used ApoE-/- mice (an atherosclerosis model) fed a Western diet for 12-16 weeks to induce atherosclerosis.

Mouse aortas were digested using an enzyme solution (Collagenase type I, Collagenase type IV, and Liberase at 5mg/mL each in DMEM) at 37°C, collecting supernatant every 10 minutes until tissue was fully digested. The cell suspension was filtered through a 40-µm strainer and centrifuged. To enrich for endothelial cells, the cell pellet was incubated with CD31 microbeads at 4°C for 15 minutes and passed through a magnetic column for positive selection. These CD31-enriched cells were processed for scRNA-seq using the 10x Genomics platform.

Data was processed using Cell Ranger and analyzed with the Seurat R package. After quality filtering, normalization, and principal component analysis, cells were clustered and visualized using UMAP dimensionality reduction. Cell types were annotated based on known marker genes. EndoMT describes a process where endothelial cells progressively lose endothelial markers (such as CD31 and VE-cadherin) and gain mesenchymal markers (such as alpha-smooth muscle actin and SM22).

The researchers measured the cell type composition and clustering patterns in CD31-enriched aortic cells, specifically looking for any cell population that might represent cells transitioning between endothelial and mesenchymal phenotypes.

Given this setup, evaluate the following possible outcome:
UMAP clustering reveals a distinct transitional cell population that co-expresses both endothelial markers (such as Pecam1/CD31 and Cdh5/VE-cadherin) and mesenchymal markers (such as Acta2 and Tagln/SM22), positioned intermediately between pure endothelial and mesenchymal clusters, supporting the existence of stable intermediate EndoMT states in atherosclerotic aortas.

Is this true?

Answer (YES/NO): YES